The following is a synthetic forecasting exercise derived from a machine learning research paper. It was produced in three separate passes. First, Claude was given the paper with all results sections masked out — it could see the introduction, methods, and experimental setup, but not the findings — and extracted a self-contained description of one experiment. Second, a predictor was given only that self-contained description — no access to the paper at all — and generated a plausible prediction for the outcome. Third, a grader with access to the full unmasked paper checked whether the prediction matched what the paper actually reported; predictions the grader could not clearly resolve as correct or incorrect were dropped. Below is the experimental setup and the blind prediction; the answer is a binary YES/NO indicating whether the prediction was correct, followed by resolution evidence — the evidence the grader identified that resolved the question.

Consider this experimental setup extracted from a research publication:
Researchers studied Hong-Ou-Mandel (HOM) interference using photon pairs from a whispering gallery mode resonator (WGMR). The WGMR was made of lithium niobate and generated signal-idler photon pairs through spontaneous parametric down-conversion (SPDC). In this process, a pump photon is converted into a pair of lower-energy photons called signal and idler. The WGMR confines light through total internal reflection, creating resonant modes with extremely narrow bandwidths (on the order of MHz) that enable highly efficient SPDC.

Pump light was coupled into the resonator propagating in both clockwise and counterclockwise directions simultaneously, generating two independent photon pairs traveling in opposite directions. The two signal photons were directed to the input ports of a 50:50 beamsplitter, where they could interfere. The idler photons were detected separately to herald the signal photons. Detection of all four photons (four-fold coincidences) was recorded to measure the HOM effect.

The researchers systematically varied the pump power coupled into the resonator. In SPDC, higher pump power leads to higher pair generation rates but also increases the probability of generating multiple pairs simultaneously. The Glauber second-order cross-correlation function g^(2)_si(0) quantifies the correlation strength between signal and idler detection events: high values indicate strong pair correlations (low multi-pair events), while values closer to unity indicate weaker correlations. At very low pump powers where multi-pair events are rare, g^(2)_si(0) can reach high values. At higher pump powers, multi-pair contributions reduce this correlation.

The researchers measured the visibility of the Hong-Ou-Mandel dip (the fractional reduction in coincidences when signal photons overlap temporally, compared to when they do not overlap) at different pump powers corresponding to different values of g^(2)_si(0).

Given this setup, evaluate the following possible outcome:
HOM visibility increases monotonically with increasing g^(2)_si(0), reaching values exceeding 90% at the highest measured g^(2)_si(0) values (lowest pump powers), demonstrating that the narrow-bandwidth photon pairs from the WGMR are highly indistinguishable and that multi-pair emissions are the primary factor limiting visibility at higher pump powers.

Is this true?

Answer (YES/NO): NO